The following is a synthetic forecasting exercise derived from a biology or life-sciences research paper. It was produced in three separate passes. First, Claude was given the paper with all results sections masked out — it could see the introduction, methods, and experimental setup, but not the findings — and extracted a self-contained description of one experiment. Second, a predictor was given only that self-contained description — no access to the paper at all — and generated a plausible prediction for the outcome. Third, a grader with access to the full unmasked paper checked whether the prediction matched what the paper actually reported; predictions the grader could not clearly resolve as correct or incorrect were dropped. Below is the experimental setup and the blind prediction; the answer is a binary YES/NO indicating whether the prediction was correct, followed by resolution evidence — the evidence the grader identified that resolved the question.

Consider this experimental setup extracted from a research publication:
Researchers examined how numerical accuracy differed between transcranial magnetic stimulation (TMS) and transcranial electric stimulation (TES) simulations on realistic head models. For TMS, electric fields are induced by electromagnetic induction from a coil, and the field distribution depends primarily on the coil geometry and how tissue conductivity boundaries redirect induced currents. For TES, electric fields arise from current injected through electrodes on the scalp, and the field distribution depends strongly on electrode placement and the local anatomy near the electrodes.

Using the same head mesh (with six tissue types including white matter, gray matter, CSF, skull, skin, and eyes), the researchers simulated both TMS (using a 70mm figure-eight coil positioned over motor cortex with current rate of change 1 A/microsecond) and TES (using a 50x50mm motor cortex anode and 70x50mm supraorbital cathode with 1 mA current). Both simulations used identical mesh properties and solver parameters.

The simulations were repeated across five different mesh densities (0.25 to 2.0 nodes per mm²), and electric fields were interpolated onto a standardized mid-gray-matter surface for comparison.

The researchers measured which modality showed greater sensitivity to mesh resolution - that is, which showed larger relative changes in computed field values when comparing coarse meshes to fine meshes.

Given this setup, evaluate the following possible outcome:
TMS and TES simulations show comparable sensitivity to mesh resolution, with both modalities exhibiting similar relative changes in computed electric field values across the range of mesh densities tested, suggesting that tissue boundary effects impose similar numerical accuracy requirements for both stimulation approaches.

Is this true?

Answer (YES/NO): NO